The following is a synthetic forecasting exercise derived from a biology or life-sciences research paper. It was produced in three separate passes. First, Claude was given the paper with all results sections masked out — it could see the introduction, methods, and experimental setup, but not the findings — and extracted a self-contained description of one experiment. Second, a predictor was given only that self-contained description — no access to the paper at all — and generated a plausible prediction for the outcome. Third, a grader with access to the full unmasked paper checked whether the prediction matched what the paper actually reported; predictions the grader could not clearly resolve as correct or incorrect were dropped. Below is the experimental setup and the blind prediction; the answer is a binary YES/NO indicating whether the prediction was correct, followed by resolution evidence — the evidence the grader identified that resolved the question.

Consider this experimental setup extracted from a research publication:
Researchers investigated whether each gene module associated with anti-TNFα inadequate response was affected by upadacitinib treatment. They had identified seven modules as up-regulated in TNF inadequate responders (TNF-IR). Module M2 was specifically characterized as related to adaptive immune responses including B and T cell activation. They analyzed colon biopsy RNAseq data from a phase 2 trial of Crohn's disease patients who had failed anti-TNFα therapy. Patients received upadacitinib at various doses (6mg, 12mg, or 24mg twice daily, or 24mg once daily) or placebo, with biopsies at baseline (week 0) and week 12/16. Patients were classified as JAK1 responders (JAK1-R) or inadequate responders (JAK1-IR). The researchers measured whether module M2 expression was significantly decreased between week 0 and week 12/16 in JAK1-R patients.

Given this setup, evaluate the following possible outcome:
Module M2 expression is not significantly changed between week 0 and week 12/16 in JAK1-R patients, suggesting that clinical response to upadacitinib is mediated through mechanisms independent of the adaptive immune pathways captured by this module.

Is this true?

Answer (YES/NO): YES